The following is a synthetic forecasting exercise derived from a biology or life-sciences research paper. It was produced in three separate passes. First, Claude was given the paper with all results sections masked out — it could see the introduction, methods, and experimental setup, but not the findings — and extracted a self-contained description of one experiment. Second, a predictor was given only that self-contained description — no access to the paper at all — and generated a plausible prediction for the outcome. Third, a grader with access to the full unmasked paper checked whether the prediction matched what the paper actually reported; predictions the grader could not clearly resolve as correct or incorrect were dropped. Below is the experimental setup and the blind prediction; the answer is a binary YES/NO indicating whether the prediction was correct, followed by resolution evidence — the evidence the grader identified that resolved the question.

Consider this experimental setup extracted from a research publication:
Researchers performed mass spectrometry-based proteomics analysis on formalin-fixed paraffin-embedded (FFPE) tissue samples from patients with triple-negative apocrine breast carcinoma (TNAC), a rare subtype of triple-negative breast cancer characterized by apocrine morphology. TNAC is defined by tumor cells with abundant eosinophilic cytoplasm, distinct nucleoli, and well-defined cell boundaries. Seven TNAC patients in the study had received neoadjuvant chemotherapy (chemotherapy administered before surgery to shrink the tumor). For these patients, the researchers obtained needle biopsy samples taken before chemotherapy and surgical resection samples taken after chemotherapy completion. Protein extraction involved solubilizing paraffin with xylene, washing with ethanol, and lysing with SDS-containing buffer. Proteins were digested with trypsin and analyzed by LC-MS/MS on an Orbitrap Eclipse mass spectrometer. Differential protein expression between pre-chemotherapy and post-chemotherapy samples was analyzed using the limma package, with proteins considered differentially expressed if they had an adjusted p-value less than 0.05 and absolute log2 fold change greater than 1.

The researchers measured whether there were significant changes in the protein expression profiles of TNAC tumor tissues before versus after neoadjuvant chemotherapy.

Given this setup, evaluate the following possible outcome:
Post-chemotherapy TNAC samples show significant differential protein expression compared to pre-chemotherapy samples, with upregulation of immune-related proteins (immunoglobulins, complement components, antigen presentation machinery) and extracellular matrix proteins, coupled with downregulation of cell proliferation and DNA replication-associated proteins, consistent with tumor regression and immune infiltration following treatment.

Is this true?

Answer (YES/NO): NO